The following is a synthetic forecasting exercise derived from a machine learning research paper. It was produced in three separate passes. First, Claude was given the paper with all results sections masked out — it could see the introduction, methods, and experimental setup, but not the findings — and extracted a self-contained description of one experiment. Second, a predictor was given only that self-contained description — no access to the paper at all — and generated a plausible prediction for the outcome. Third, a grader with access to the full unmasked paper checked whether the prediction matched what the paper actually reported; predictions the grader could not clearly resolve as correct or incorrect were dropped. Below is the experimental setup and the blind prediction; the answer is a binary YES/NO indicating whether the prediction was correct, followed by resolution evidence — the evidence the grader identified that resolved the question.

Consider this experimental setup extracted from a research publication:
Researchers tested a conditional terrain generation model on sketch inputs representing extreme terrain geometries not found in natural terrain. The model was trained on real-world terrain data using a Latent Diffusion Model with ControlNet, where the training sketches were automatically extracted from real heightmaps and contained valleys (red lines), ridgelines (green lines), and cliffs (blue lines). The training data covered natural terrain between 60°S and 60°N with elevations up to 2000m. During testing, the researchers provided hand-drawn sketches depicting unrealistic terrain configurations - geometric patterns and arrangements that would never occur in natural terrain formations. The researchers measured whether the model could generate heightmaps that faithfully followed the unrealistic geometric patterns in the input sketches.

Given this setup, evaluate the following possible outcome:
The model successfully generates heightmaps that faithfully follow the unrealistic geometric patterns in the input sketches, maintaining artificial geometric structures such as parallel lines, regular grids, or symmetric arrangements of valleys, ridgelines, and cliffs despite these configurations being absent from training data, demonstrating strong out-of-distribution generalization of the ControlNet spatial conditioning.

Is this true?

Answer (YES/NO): YES